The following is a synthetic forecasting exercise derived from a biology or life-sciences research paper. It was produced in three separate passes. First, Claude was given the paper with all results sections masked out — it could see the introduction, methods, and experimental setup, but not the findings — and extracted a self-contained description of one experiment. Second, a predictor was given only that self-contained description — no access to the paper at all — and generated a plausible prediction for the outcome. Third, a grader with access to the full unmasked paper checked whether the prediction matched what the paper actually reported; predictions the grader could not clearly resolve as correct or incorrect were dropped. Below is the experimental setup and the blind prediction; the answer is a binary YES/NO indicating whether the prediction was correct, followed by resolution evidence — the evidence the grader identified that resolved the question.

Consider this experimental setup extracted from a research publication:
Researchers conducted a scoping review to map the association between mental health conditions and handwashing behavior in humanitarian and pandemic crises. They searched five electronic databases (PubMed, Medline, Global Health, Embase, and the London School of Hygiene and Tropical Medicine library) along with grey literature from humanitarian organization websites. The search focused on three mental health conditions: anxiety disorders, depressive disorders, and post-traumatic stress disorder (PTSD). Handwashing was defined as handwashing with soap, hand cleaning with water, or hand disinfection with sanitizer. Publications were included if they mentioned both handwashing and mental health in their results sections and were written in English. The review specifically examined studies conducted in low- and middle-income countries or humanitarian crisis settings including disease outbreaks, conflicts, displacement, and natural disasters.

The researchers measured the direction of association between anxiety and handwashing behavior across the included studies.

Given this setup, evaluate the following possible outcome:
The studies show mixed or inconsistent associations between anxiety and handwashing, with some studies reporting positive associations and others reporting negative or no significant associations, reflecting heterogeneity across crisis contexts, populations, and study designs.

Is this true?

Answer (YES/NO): YES